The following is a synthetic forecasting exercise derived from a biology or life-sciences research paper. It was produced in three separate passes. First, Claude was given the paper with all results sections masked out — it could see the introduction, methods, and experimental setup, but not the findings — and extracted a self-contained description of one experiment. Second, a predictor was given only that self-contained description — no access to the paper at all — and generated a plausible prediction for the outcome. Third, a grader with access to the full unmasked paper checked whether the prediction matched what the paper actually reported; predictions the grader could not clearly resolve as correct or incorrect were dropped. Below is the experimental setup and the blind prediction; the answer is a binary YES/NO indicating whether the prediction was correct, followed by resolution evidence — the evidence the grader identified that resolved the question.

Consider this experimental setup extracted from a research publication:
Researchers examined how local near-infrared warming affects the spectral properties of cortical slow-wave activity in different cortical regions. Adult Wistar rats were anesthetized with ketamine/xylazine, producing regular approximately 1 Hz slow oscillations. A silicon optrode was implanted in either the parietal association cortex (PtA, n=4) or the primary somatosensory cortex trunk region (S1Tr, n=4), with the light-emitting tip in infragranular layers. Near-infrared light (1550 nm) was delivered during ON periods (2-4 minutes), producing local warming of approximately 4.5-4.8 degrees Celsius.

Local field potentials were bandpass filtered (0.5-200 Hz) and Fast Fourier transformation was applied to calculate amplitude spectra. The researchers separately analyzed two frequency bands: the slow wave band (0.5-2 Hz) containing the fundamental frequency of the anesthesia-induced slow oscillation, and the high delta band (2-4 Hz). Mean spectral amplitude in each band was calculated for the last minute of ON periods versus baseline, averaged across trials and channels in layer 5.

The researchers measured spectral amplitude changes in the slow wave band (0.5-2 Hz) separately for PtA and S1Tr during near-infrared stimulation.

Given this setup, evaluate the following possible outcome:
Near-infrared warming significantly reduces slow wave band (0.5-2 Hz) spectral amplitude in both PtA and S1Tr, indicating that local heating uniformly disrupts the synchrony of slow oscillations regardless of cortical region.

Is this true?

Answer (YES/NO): NO